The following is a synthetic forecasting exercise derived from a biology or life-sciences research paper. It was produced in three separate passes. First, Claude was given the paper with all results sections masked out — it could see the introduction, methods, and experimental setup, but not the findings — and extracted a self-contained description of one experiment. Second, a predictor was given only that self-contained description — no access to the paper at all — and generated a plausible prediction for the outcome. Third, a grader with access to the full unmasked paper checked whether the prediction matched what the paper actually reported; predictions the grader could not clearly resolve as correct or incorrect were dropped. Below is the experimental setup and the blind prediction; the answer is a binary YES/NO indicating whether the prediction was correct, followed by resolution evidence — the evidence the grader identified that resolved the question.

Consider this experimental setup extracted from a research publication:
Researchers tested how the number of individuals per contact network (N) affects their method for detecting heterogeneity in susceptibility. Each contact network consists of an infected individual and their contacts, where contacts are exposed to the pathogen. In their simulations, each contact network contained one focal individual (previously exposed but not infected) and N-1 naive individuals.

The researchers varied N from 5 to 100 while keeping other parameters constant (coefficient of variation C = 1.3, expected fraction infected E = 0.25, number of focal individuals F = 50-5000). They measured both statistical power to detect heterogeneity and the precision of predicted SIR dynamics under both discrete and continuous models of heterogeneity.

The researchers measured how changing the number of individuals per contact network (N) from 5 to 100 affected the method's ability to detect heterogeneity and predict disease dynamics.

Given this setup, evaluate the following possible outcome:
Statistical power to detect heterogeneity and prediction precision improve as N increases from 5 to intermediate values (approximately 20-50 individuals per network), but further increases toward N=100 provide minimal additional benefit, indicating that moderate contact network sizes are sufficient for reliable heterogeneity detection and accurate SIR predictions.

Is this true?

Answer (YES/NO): NO